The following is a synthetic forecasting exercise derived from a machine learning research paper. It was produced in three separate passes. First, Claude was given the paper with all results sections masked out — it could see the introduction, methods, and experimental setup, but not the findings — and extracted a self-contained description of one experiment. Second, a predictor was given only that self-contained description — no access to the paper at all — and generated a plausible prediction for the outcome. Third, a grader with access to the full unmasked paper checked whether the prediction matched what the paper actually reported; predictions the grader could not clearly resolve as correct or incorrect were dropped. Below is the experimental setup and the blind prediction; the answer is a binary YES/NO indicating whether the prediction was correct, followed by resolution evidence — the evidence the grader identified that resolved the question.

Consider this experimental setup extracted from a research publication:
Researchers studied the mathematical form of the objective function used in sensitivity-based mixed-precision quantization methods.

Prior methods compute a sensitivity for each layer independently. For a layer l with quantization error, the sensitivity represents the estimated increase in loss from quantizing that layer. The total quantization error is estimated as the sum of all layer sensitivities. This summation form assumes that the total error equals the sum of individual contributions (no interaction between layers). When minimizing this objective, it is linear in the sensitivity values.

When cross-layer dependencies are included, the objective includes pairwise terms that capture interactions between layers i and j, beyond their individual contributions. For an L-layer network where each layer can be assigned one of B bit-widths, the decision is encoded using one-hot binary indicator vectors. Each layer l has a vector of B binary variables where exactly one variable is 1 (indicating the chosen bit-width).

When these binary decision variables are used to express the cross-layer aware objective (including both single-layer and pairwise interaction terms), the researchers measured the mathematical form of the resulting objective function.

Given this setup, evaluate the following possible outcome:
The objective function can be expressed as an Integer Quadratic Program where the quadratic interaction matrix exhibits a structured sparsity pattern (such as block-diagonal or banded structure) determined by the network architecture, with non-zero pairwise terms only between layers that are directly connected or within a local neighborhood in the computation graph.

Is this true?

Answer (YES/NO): NO